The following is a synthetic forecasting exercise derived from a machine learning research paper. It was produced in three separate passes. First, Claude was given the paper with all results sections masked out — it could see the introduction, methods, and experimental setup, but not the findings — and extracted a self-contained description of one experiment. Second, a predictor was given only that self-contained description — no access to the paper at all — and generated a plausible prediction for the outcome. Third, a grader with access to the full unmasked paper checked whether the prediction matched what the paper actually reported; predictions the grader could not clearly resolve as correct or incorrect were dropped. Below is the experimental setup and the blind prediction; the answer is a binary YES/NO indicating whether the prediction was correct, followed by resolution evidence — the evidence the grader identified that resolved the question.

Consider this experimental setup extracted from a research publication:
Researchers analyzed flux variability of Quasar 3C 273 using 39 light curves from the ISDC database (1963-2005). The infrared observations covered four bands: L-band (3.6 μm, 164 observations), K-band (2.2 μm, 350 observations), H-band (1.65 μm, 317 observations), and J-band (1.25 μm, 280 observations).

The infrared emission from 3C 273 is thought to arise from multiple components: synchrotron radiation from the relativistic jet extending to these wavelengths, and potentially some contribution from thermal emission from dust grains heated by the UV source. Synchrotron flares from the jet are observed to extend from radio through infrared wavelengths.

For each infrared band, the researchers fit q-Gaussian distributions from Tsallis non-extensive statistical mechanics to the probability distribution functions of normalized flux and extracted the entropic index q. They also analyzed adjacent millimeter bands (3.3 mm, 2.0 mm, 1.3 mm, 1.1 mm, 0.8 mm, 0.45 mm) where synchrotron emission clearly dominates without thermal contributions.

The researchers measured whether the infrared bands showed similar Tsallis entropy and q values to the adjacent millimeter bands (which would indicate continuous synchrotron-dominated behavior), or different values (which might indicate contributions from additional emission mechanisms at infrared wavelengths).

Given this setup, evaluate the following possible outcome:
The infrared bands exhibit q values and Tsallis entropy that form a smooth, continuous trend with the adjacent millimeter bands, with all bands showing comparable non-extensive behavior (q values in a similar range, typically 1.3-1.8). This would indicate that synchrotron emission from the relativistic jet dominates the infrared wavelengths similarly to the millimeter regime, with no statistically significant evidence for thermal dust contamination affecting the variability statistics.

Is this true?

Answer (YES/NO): NO